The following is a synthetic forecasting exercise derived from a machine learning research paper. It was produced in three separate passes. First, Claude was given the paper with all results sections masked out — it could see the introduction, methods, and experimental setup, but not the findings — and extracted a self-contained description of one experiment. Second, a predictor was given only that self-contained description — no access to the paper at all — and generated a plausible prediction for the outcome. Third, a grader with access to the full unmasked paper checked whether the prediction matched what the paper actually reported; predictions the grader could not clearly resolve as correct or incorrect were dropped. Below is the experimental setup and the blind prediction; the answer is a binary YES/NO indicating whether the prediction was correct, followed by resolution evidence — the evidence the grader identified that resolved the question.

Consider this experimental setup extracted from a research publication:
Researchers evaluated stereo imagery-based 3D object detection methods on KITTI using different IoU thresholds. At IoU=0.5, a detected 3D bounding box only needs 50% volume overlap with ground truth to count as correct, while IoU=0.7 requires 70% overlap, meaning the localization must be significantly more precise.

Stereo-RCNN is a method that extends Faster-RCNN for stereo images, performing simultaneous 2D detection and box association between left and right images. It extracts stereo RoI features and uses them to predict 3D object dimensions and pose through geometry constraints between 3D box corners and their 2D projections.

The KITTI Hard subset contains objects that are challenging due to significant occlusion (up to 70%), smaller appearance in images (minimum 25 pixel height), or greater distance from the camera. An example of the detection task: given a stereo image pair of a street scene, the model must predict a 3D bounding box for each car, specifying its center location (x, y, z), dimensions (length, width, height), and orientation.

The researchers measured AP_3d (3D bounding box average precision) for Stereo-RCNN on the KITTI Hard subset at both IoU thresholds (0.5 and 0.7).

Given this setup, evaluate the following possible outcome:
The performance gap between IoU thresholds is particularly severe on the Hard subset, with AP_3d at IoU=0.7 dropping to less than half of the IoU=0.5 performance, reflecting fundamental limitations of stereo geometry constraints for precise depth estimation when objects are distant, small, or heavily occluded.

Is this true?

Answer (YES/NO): NO